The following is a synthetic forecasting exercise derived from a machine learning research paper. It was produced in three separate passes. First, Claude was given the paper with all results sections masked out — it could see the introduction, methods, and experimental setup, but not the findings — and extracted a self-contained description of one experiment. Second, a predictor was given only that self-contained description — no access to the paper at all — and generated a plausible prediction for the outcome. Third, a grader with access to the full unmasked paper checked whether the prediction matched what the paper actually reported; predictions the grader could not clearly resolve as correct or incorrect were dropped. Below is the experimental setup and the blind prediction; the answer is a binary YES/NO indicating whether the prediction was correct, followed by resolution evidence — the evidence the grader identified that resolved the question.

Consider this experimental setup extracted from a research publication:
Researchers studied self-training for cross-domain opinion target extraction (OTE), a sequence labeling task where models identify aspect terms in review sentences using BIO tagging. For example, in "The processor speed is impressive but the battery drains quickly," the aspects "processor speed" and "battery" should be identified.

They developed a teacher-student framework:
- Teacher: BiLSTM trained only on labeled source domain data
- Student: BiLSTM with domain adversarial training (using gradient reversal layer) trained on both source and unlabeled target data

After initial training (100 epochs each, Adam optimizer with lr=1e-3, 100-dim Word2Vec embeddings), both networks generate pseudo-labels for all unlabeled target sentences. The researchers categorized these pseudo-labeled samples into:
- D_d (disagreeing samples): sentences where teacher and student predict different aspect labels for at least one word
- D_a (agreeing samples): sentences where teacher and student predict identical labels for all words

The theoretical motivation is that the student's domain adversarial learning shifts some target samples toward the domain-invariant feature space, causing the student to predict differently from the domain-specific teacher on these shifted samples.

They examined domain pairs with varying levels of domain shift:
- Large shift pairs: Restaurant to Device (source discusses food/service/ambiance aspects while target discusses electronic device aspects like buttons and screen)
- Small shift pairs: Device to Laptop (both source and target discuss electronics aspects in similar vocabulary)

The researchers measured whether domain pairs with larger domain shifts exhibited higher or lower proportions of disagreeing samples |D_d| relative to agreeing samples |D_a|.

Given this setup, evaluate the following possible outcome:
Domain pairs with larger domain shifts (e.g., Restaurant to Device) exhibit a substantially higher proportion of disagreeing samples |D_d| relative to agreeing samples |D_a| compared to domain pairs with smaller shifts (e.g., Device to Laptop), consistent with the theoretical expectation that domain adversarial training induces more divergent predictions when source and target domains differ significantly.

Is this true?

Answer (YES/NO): YES